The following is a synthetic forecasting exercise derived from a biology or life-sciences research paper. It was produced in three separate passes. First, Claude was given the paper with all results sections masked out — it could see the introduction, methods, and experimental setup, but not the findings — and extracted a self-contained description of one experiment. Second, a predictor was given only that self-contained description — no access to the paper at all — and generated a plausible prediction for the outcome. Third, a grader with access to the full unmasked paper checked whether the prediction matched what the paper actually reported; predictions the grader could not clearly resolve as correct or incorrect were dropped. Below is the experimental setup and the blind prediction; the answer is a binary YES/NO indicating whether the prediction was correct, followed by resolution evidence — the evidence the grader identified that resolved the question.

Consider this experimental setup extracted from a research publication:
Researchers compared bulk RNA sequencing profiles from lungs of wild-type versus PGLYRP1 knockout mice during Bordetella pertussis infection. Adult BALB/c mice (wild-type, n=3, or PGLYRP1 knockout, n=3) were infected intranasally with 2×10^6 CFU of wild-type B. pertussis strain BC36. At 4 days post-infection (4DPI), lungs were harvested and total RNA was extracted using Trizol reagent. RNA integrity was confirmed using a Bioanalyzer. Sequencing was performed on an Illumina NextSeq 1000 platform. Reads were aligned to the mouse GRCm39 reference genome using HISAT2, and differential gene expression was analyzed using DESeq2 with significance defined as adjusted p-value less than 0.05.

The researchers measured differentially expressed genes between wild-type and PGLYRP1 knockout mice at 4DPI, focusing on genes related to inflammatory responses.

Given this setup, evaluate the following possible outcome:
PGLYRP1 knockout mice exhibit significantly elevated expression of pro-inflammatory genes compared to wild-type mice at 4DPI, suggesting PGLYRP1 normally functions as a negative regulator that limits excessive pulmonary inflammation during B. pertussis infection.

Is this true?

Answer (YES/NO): YES